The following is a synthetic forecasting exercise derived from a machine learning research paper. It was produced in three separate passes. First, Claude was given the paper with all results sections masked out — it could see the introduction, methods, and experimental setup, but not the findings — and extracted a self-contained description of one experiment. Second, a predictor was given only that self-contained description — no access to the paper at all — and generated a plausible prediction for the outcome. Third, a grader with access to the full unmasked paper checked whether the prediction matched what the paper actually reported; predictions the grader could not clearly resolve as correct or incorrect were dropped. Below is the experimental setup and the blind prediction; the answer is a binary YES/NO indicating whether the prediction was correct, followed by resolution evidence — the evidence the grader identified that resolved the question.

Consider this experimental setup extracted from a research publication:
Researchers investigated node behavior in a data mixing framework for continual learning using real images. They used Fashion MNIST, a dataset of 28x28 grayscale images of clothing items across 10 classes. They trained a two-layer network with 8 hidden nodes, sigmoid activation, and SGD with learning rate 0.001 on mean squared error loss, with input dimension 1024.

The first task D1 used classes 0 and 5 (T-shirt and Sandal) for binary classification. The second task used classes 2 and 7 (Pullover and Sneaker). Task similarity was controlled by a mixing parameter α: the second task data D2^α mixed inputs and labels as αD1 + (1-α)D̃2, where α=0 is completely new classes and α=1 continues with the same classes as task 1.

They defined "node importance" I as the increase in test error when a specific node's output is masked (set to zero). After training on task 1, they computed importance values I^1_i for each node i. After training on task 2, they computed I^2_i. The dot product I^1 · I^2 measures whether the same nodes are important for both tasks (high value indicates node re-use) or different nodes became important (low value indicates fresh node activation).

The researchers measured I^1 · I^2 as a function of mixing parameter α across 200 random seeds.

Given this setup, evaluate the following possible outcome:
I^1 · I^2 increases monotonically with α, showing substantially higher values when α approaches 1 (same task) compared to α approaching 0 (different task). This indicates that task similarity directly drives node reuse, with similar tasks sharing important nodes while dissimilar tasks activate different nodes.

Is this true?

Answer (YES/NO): YES